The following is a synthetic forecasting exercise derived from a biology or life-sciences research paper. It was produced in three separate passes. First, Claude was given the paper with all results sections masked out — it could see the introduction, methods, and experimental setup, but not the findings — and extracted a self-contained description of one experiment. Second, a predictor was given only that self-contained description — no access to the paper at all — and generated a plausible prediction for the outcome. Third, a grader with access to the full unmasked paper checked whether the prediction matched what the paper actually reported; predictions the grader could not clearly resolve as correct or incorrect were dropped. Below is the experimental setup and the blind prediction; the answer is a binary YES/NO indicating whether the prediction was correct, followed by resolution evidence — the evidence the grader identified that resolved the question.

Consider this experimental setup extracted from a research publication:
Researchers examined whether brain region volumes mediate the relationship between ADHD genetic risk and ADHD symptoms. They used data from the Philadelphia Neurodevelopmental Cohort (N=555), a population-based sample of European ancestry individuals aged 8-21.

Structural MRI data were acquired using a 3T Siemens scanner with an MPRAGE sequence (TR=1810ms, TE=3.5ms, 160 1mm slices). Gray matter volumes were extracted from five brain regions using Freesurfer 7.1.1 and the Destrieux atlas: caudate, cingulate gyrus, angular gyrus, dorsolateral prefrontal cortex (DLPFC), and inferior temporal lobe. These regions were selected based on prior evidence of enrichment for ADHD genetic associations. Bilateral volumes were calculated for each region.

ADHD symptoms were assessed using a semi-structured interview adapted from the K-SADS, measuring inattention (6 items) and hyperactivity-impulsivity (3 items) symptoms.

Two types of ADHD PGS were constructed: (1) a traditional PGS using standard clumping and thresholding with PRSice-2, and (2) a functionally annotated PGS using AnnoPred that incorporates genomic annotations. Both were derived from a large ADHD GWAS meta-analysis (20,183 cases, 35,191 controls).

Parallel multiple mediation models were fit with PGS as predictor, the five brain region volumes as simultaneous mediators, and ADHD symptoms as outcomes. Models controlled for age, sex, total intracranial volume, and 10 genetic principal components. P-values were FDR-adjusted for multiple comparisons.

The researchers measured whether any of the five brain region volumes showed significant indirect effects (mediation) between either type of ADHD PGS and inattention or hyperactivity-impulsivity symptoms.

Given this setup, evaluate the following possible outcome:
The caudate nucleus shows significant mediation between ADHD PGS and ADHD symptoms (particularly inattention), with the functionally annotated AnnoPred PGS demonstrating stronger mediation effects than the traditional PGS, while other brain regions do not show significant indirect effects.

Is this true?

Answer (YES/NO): NO